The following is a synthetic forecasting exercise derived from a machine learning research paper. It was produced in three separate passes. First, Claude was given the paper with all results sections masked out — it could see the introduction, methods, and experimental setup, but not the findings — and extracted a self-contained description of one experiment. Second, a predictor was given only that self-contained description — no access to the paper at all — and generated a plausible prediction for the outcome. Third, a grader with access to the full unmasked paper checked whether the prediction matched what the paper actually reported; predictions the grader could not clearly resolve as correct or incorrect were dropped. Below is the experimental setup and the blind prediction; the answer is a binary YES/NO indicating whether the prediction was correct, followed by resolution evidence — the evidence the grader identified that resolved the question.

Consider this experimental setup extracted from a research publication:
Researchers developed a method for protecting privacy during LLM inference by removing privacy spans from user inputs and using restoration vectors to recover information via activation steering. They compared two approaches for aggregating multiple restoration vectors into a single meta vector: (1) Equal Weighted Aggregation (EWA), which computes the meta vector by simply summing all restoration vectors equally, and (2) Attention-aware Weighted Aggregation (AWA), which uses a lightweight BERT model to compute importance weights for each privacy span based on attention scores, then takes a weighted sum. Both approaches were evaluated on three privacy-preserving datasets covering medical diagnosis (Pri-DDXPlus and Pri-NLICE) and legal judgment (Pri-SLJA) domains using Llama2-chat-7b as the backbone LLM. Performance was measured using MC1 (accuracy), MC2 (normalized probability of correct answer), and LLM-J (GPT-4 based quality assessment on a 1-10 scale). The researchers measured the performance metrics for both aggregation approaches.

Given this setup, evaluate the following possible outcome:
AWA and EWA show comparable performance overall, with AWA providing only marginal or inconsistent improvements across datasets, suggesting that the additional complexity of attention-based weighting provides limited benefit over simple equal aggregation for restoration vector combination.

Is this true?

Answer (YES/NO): NO